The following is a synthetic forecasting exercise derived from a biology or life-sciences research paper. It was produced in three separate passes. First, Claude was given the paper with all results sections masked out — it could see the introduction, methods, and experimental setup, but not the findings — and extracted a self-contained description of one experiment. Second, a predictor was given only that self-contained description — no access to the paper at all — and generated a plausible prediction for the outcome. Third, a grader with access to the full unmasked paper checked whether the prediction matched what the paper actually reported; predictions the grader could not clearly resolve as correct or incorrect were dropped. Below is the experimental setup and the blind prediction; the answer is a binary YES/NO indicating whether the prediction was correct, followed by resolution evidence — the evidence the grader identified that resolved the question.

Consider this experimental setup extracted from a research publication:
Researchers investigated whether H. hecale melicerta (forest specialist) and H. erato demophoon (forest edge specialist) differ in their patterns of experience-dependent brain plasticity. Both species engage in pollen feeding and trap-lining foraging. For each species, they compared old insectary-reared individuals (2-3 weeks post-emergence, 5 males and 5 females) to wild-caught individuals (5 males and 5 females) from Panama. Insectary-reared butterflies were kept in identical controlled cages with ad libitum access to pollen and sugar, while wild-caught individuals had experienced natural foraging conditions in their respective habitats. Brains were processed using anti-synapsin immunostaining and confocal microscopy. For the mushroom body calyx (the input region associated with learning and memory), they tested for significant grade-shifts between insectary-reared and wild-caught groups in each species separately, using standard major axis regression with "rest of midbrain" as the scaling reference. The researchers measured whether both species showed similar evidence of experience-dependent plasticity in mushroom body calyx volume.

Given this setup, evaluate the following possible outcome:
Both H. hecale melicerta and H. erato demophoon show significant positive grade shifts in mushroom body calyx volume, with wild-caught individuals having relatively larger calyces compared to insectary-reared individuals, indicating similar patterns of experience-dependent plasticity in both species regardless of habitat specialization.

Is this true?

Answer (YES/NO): NO